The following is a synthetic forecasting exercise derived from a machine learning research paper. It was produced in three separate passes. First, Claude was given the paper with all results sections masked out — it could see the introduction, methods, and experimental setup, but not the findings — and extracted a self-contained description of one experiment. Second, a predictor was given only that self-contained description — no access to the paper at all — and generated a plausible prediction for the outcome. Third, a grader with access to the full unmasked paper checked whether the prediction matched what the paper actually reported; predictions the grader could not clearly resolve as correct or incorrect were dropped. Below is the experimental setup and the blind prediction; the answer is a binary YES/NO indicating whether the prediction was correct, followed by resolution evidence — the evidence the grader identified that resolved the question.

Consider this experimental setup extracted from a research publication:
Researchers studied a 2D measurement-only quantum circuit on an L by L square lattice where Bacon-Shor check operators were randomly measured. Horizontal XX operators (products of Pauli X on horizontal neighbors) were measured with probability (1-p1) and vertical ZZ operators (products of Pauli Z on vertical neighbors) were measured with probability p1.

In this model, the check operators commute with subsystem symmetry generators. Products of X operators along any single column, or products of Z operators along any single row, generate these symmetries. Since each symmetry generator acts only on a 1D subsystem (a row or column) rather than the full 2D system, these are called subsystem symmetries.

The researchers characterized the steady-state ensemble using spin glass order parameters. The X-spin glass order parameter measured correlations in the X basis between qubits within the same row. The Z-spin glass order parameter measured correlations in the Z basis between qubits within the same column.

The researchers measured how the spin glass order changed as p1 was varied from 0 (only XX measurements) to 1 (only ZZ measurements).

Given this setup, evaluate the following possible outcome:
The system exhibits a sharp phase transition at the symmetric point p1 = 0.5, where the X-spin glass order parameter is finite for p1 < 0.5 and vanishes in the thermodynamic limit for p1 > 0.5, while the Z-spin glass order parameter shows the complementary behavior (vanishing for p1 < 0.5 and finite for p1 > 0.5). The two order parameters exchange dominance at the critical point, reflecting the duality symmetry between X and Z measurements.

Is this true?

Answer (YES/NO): YES